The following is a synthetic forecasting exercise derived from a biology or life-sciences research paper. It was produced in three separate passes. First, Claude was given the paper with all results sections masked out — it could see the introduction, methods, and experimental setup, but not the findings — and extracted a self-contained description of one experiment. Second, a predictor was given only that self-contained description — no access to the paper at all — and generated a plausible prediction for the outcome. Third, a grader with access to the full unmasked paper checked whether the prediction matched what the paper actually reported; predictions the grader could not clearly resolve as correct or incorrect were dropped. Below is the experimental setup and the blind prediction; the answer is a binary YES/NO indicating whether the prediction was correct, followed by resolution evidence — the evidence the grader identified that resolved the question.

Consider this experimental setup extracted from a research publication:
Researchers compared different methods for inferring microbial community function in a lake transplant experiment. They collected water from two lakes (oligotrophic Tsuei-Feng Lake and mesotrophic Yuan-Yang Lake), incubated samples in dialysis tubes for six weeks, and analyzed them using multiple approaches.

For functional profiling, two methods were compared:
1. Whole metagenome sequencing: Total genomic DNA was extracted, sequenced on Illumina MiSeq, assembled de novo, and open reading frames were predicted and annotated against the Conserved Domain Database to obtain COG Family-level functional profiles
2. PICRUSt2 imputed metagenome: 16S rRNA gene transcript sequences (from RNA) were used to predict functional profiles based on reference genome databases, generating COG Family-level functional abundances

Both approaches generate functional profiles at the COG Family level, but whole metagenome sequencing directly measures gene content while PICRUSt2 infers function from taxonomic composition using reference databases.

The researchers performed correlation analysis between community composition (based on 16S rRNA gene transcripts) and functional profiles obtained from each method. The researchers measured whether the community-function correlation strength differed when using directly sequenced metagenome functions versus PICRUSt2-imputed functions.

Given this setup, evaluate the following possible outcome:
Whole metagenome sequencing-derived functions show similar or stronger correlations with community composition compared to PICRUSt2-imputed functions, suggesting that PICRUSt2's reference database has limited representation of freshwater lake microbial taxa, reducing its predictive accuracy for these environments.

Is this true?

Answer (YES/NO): NO